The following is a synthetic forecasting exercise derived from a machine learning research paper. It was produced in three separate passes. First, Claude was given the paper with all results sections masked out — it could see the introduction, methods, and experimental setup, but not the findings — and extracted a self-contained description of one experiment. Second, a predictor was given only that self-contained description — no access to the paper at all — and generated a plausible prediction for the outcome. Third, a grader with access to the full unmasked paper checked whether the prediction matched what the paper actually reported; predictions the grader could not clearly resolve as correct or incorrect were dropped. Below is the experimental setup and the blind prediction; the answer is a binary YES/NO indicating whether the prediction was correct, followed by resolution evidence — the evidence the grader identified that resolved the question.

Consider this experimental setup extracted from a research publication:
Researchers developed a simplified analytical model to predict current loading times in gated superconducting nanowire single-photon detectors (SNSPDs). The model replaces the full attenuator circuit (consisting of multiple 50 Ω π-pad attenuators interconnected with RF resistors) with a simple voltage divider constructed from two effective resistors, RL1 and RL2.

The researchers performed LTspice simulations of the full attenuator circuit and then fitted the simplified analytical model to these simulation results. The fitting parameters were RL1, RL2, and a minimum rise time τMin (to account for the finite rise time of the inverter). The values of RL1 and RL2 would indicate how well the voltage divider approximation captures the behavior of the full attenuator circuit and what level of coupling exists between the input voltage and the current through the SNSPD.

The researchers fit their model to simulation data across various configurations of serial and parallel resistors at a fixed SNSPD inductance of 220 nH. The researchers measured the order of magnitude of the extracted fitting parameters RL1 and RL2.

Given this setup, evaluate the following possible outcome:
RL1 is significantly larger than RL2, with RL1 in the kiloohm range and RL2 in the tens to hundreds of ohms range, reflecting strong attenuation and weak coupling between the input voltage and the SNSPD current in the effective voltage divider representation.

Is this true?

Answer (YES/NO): NO